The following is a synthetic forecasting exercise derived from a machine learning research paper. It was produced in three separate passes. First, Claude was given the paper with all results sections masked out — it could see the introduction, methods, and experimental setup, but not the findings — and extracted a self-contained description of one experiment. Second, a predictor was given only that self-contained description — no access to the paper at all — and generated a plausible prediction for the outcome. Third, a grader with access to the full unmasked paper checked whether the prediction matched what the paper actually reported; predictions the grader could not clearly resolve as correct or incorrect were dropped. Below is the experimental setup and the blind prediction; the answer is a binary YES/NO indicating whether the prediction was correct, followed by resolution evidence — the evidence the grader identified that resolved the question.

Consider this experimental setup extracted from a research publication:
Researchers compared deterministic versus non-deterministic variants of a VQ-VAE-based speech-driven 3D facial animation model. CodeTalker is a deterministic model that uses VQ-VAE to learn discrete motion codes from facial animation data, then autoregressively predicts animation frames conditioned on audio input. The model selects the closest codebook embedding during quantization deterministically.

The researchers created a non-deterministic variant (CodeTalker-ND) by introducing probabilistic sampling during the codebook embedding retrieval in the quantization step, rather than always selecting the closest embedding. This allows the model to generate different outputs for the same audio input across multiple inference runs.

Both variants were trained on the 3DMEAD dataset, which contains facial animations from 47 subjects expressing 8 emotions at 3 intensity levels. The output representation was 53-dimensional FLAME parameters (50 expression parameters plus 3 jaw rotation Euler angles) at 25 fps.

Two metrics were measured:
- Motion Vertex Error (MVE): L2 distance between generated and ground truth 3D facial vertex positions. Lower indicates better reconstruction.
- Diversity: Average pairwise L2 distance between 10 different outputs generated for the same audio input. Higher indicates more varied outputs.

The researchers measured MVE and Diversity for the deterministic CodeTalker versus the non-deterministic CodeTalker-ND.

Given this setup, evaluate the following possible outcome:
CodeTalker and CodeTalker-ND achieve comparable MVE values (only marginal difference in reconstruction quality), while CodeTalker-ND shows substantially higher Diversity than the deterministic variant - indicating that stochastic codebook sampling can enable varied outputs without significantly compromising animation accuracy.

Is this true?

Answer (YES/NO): NO